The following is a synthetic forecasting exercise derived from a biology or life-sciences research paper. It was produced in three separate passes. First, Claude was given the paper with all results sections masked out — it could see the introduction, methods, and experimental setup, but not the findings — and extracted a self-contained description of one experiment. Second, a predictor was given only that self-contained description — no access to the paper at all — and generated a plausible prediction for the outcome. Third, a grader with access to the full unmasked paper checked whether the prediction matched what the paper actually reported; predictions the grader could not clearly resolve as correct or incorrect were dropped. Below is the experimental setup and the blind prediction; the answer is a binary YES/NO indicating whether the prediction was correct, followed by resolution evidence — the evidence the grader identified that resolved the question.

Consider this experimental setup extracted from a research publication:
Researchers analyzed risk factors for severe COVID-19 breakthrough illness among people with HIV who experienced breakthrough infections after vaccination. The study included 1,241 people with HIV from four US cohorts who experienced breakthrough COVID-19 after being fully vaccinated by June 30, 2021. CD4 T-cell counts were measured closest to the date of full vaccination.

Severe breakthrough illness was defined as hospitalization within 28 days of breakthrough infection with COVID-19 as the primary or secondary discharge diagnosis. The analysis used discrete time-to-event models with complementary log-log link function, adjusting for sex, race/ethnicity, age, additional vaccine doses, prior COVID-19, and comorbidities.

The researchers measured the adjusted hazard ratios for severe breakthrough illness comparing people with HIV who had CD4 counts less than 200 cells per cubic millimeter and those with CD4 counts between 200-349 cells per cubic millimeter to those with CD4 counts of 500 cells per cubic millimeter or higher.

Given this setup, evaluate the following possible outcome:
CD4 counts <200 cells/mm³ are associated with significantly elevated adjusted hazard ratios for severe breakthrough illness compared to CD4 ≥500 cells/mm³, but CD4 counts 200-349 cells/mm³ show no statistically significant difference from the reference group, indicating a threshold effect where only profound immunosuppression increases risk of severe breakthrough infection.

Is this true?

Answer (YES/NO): NO